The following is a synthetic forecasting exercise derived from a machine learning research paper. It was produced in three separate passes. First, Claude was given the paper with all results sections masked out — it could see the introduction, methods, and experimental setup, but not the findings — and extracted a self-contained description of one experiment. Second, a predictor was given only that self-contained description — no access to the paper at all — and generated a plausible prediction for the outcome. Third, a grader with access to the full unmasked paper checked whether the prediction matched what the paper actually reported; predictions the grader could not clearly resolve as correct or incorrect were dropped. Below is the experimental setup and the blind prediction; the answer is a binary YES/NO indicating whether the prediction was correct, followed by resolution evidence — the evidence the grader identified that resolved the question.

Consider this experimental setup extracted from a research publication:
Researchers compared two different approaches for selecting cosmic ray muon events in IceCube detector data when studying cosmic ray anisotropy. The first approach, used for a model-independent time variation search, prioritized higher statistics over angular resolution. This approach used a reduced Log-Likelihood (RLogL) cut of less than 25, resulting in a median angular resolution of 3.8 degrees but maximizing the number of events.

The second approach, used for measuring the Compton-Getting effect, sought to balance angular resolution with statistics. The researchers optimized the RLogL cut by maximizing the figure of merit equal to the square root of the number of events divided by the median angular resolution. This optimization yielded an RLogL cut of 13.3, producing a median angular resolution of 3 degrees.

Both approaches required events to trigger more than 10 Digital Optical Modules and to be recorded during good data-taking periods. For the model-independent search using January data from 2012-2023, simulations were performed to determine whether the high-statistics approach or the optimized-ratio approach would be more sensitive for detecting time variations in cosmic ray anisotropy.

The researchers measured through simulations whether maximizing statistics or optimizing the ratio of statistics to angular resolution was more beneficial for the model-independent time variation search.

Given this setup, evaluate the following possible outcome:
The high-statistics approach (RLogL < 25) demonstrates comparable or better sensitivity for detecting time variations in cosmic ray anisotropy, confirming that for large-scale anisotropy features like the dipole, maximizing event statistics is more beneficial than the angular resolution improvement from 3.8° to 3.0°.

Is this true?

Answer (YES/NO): NO